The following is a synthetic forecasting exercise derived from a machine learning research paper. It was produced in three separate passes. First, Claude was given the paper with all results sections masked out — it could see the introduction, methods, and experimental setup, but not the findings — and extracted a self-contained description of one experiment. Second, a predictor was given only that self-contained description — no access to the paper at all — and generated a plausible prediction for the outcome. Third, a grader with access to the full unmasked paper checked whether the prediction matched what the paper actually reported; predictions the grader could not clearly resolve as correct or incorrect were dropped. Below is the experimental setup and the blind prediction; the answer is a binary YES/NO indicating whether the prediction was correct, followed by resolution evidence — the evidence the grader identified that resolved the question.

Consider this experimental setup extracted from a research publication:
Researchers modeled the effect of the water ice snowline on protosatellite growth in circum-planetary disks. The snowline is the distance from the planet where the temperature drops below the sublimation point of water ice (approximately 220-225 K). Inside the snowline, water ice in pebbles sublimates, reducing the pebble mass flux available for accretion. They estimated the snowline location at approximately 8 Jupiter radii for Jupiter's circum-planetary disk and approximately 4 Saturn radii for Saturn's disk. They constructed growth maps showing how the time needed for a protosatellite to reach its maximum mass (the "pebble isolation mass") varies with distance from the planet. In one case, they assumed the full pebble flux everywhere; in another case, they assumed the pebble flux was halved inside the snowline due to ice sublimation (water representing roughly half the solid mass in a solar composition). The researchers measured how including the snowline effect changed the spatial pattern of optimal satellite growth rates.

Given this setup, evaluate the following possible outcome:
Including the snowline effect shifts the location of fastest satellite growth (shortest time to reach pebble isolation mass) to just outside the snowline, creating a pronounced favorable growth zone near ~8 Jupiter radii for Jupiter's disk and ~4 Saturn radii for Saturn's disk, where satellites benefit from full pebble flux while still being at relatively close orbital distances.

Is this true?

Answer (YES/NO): YES